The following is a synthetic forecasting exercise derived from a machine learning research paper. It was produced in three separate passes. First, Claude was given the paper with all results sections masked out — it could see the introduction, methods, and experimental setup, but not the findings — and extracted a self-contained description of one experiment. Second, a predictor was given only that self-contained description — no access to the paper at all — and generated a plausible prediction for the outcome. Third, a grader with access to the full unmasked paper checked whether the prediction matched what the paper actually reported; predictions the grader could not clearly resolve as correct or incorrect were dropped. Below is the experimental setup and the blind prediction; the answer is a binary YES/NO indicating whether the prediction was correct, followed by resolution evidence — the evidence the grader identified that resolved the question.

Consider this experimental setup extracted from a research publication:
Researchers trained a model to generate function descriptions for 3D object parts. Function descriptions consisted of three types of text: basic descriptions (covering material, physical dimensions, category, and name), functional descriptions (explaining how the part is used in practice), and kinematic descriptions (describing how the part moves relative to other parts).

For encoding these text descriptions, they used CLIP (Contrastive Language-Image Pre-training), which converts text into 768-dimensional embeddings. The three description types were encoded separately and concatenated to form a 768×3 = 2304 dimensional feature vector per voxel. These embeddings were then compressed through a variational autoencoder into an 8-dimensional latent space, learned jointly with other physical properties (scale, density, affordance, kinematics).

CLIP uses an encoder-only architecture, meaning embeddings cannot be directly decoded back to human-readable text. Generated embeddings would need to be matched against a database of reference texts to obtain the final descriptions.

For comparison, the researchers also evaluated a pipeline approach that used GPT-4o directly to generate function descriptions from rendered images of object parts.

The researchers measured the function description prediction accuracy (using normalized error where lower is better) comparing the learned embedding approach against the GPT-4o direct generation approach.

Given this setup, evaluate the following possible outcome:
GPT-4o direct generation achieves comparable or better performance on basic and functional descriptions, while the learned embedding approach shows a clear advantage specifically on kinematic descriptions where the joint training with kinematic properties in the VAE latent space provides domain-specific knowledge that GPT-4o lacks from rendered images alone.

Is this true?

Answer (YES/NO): NO